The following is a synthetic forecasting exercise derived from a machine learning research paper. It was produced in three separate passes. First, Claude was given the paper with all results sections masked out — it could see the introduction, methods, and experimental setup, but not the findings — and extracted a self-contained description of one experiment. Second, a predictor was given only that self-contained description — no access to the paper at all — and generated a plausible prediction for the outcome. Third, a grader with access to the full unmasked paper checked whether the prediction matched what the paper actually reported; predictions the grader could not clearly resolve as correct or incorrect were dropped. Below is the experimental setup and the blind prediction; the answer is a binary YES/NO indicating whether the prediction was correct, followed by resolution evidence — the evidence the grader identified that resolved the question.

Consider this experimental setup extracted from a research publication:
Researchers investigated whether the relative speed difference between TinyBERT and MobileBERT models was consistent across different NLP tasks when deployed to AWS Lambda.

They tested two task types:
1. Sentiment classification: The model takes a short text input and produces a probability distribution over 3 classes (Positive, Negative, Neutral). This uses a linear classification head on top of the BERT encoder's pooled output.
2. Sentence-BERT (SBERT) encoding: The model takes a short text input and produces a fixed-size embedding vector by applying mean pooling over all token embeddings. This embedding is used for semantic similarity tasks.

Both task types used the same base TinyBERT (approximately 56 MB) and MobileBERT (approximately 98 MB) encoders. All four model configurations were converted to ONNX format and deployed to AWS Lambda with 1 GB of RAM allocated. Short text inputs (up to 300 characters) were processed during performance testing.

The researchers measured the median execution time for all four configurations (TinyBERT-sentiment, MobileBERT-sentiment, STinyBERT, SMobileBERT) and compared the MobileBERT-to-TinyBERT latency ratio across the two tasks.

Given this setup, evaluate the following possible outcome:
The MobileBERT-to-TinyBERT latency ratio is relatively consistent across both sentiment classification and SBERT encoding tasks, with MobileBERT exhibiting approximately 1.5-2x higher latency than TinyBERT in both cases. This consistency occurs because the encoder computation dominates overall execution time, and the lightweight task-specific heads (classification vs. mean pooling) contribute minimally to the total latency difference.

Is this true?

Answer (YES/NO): NO